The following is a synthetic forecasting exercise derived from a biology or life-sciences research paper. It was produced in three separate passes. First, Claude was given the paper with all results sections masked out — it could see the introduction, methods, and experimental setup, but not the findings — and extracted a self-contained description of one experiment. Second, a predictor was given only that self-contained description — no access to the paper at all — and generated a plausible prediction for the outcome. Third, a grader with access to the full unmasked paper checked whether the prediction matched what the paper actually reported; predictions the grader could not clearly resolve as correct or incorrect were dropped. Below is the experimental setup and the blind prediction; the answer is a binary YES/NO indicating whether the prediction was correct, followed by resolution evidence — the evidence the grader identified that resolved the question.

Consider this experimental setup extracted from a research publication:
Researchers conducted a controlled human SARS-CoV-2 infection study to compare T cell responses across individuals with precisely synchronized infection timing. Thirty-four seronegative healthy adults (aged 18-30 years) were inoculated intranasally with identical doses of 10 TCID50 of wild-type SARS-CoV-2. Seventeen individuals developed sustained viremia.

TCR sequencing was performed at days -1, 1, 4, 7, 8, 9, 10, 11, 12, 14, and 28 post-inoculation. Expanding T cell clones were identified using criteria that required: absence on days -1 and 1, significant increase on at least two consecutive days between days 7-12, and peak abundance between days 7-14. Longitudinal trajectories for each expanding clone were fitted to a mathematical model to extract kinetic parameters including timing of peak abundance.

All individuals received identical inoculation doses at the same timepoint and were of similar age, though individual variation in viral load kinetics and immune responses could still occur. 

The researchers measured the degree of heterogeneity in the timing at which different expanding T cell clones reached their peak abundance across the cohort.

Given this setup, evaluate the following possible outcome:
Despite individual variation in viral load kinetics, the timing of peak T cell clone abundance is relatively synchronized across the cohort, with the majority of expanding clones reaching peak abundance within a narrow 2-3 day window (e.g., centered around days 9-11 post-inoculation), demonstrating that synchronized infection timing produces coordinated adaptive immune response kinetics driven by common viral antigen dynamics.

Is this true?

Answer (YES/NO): NO